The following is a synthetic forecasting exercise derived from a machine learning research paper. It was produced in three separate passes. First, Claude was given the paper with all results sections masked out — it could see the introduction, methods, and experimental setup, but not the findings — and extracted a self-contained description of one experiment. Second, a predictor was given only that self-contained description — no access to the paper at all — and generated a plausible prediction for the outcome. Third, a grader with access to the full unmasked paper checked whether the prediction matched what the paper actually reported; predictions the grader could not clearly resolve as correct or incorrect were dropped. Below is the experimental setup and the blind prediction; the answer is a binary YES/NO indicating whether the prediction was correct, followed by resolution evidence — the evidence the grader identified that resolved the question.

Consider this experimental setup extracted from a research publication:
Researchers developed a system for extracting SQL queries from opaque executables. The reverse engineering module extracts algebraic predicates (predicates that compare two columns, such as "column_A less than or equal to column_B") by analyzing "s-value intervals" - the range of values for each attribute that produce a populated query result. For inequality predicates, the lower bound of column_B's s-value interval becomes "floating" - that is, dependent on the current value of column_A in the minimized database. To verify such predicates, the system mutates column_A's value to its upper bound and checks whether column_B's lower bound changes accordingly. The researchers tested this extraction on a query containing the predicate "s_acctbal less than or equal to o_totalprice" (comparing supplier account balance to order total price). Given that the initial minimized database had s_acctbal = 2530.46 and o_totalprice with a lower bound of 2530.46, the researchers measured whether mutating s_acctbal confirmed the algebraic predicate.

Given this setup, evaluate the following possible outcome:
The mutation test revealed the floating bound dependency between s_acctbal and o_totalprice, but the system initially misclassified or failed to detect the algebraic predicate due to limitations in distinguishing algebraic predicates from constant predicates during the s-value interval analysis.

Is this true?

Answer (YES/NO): NO